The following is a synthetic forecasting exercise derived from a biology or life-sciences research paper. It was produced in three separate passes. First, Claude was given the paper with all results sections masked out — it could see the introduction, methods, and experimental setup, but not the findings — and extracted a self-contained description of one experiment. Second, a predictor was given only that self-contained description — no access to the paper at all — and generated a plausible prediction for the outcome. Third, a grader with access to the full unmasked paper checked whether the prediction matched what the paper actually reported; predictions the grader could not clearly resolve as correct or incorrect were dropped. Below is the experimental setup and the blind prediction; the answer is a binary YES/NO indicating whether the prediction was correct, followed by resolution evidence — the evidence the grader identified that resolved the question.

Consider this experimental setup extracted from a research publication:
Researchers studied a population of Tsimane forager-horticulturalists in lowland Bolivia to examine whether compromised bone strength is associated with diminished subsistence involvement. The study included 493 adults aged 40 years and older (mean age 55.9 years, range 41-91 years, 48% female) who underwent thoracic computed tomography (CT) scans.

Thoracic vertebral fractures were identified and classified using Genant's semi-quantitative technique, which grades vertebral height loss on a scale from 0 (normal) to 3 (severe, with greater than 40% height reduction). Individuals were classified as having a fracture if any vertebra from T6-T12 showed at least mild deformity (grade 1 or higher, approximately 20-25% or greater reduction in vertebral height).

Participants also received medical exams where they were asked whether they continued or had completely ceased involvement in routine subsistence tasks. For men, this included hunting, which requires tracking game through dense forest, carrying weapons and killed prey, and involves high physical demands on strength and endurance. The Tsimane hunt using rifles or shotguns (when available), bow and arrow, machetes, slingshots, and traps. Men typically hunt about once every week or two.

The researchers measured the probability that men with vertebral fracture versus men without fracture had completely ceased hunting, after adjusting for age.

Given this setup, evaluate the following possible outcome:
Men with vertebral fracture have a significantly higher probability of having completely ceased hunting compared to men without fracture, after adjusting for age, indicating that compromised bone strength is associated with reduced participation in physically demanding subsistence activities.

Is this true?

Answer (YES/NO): YES